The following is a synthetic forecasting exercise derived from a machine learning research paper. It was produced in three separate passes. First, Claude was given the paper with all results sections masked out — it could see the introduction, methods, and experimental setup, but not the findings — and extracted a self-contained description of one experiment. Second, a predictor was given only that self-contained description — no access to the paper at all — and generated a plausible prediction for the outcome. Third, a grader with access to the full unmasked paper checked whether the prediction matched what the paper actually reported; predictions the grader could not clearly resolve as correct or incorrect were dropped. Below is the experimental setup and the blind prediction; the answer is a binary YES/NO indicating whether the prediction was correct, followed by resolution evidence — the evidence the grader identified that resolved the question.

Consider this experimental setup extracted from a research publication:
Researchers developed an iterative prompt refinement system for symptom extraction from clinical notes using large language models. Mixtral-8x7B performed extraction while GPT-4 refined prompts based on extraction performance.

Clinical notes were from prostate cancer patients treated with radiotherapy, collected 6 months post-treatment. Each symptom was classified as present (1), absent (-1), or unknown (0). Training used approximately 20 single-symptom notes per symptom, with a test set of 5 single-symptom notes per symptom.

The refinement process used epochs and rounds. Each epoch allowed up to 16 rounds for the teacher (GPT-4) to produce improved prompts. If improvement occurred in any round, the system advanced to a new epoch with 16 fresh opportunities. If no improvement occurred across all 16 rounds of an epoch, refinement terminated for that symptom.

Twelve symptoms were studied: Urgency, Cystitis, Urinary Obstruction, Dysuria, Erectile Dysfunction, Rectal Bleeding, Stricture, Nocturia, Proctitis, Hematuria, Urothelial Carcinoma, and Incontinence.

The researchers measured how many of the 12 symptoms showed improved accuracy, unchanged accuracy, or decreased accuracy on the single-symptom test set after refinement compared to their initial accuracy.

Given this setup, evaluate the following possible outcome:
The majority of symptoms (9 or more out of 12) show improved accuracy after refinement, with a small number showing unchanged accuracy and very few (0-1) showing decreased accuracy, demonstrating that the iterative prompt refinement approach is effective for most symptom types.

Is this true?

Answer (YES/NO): NO